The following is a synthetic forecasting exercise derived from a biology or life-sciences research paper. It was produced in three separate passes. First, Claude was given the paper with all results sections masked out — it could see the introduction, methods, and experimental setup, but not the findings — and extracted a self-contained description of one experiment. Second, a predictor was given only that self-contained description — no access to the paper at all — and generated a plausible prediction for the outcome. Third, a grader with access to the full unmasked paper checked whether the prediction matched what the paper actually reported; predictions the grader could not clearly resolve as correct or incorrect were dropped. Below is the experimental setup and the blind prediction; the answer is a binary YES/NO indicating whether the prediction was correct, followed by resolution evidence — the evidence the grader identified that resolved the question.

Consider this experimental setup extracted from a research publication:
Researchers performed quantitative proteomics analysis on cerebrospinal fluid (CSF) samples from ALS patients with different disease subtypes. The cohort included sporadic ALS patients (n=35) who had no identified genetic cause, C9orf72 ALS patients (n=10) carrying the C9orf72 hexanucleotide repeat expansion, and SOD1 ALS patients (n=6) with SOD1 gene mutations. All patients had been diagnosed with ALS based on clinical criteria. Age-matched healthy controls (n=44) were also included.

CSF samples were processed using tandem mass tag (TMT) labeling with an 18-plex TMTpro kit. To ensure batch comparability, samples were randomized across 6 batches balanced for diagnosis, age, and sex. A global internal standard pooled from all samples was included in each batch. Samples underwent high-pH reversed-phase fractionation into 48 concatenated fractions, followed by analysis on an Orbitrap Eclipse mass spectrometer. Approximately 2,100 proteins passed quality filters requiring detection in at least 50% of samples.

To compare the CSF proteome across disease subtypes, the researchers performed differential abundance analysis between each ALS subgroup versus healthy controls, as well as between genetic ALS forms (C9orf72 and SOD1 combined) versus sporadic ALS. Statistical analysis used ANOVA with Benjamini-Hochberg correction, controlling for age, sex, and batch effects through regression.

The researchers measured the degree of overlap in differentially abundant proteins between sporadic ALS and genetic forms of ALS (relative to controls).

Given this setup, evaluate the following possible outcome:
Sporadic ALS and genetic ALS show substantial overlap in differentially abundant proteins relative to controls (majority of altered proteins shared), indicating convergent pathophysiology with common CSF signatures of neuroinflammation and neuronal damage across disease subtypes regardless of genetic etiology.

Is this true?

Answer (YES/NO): YES